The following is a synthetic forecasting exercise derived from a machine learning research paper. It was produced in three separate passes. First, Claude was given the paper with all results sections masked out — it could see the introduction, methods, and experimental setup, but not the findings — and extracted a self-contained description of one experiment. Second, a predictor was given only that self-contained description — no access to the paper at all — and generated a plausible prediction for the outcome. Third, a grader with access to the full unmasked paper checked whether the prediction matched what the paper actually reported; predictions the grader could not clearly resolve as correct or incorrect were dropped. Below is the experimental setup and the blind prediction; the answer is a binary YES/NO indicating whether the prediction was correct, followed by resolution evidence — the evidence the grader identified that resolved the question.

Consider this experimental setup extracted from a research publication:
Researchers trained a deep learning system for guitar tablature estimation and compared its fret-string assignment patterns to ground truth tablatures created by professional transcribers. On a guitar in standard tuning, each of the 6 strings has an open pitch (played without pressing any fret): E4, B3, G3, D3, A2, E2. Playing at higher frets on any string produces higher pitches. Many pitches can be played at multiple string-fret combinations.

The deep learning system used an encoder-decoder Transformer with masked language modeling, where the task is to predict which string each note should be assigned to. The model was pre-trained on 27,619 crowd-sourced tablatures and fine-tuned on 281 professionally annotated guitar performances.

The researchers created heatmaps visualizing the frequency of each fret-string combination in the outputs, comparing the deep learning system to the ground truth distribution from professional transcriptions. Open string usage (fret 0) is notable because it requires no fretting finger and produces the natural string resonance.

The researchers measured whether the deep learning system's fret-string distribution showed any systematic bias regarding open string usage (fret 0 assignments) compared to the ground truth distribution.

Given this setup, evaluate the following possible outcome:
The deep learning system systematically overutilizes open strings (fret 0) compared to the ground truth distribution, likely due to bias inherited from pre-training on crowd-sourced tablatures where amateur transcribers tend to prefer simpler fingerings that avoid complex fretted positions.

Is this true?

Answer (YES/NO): NO